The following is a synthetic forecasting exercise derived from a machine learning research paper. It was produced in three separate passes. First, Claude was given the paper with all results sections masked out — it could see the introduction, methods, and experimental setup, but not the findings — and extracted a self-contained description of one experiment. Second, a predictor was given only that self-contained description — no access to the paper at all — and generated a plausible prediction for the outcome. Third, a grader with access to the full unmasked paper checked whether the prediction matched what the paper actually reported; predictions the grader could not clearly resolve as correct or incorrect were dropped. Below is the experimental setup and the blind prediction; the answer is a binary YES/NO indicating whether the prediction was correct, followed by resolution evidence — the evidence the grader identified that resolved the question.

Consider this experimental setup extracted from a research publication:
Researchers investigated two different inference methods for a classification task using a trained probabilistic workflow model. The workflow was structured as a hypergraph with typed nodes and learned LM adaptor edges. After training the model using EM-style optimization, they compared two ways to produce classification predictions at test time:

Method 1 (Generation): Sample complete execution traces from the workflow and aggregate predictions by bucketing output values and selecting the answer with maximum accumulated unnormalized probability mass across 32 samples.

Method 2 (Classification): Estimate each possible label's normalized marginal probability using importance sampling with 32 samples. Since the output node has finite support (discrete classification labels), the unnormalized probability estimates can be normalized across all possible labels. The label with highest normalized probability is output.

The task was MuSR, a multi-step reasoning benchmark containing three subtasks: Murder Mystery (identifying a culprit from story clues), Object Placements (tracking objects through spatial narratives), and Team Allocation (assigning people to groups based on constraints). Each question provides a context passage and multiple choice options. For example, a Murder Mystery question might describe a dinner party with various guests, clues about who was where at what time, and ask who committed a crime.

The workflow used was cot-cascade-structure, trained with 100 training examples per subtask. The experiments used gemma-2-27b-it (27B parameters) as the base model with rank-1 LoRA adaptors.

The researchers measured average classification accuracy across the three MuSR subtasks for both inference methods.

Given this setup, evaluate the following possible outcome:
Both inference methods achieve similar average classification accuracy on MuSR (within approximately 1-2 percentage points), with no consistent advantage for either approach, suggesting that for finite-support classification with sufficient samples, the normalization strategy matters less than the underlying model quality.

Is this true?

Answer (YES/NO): NO